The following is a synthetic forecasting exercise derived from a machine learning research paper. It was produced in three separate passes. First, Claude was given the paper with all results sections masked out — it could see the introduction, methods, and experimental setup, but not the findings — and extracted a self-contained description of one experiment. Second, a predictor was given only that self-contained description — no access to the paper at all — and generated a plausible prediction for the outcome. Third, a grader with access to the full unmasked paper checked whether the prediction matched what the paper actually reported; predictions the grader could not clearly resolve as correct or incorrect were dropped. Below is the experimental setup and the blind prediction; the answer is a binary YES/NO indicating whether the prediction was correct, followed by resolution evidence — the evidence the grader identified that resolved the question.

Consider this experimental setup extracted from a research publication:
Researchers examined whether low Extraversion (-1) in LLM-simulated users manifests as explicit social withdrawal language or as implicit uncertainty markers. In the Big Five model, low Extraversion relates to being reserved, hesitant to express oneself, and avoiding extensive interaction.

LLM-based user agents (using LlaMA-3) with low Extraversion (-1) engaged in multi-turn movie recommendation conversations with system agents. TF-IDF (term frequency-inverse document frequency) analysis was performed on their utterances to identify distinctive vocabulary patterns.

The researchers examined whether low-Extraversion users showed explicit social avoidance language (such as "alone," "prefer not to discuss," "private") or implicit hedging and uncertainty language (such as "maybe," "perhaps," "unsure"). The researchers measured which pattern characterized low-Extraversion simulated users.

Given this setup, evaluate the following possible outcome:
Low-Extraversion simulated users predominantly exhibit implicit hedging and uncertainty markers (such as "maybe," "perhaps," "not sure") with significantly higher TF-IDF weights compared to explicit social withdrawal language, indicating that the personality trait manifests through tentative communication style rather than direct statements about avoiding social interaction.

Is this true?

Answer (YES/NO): YES